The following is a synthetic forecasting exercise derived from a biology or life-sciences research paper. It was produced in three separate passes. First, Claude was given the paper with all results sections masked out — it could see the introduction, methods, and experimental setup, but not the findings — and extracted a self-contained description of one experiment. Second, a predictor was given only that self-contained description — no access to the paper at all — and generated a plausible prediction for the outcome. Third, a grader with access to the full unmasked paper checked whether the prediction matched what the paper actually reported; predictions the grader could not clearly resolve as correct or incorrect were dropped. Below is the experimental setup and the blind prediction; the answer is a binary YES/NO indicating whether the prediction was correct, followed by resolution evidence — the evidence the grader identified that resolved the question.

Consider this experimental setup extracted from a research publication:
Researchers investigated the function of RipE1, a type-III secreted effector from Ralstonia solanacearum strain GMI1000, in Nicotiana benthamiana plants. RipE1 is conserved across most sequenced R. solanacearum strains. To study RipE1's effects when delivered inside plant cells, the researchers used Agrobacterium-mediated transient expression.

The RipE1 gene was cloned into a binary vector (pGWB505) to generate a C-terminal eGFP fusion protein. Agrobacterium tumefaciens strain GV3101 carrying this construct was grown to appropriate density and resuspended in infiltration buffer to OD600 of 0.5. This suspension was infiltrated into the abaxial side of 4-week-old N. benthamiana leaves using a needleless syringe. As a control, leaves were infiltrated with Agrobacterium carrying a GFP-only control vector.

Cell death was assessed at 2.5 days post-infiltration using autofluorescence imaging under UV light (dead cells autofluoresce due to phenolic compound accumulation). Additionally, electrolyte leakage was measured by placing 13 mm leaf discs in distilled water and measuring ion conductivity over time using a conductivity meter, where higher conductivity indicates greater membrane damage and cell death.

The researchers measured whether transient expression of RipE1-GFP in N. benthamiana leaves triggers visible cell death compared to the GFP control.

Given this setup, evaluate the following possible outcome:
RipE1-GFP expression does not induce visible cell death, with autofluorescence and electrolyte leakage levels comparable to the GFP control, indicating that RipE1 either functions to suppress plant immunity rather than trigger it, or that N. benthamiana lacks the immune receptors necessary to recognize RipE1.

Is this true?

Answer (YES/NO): NO